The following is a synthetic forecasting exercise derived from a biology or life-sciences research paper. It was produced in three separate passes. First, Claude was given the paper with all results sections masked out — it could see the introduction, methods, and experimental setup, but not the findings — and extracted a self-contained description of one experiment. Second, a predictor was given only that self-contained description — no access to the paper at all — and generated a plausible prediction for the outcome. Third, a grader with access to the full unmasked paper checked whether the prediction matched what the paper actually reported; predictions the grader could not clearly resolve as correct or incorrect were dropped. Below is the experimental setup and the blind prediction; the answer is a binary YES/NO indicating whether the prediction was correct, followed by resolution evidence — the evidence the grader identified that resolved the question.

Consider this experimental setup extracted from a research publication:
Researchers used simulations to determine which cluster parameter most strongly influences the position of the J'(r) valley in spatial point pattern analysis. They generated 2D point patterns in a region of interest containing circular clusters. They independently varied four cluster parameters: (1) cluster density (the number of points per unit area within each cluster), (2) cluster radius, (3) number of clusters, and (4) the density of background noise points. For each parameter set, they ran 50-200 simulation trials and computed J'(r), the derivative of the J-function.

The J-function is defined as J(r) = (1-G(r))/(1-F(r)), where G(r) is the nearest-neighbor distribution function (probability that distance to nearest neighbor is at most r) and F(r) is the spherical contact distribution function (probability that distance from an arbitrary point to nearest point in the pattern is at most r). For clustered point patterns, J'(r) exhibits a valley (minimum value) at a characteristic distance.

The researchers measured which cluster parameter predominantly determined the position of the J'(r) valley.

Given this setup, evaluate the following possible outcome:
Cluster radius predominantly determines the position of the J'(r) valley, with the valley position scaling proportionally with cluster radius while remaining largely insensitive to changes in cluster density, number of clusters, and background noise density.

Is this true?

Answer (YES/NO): NO